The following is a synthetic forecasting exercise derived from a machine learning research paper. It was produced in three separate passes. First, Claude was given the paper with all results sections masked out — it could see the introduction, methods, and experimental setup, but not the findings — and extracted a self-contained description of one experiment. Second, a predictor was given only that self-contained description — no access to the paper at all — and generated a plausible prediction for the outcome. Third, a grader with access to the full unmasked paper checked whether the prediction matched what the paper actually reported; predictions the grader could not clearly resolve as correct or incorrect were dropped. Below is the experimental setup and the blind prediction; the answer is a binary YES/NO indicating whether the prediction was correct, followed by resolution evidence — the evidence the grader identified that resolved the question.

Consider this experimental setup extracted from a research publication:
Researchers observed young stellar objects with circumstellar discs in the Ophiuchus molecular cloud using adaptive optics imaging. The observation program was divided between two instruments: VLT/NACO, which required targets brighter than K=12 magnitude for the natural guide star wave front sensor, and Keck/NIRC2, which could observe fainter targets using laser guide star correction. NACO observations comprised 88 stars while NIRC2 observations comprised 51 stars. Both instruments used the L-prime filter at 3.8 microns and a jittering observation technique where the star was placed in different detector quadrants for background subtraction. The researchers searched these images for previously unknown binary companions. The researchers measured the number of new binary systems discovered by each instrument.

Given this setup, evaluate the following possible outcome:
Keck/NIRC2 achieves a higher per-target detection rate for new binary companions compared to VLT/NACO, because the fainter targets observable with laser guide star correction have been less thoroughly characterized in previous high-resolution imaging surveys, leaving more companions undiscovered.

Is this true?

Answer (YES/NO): YES